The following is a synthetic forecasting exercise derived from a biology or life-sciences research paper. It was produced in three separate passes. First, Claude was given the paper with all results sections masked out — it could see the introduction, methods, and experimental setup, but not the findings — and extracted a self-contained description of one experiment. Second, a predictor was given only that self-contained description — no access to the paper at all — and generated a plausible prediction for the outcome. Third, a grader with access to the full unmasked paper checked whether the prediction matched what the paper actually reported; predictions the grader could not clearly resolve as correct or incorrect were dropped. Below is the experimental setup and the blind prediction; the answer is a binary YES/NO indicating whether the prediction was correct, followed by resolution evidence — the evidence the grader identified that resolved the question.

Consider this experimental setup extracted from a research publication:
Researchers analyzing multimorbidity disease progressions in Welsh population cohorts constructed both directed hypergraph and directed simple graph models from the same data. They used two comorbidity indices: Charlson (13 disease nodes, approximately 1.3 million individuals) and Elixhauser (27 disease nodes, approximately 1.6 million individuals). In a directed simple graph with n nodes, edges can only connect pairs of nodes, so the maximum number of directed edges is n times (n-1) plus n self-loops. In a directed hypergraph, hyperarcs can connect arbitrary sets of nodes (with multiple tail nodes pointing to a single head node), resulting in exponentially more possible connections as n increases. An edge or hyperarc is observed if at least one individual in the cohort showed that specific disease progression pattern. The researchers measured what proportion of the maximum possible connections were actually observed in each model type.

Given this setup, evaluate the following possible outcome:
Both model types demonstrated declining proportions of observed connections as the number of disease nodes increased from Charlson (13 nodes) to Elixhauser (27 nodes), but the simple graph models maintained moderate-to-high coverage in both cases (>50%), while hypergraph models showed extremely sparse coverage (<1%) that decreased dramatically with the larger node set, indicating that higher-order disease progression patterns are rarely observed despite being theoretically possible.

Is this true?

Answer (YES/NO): NO